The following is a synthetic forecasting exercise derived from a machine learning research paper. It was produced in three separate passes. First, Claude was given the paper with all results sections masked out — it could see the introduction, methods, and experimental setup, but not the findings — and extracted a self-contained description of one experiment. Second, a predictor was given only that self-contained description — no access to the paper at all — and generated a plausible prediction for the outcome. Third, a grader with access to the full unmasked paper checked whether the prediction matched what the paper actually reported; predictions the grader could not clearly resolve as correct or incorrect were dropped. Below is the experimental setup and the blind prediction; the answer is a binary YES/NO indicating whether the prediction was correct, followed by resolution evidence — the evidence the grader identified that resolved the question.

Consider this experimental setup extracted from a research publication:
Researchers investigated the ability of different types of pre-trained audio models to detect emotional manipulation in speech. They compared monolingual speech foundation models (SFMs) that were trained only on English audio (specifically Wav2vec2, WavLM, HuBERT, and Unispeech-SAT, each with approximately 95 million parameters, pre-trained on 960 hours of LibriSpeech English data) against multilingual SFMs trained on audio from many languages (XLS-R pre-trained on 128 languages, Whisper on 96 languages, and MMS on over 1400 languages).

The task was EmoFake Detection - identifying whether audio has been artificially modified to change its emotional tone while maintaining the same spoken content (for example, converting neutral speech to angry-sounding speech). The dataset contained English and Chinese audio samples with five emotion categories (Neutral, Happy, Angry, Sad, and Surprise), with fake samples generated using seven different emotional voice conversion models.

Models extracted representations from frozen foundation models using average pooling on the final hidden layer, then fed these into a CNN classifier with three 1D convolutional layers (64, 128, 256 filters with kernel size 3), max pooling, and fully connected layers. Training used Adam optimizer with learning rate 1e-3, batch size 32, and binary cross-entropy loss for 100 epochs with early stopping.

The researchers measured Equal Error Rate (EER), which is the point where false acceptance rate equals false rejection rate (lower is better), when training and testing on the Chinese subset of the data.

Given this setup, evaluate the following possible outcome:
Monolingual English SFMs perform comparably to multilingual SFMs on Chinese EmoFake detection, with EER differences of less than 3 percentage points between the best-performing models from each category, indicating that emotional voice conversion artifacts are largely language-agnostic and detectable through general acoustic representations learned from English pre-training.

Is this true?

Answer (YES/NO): NO